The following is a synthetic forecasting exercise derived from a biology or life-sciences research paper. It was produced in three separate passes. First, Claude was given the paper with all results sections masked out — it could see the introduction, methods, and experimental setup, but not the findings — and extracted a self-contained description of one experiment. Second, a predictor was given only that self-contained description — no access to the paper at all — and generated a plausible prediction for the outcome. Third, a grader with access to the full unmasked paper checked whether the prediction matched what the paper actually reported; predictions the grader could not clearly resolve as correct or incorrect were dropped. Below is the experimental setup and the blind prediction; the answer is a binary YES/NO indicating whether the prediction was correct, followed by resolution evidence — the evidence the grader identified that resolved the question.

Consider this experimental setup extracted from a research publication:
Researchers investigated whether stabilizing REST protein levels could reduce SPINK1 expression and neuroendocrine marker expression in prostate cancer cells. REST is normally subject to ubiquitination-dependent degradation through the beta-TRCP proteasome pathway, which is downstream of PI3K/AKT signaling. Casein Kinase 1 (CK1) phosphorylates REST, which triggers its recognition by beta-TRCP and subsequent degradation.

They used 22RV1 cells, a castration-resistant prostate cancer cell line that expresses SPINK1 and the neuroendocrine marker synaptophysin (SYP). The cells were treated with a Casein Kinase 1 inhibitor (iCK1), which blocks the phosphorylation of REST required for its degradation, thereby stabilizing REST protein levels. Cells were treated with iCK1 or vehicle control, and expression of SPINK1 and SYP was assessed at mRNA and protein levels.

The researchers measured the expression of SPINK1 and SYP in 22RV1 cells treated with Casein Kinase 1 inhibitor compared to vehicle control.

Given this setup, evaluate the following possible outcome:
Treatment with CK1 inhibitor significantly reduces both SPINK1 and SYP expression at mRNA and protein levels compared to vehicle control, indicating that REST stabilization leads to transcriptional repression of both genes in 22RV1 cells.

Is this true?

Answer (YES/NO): NO